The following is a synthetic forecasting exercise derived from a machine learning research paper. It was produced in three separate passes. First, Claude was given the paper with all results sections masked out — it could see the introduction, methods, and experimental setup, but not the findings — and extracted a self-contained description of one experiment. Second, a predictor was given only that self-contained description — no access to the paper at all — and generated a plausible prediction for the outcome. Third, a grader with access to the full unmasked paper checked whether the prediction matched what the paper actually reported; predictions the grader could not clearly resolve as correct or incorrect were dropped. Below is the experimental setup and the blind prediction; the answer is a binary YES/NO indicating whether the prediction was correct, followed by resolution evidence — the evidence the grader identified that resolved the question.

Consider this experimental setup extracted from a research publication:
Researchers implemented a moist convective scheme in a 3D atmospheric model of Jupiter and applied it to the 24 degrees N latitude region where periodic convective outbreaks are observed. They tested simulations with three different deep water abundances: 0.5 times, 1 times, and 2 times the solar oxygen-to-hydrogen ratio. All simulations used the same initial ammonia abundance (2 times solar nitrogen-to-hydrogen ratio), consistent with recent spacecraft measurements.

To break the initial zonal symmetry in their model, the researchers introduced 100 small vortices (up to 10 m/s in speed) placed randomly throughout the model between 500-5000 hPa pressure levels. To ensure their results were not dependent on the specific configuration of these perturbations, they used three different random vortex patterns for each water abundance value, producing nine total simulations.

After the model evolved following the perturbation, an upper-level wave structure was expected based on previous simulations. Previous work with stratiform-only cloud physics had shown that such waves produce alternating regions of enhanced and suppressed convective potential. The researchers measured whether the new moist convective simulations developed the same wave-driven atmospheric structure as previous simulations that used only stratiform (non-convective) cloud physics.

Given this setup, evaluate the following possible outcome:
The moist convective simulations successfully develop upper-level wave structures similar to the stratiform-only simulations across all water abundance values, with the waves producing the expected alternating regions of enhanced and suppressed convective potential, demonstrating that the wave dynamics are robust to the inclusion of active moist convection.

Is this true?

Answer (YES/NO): YES